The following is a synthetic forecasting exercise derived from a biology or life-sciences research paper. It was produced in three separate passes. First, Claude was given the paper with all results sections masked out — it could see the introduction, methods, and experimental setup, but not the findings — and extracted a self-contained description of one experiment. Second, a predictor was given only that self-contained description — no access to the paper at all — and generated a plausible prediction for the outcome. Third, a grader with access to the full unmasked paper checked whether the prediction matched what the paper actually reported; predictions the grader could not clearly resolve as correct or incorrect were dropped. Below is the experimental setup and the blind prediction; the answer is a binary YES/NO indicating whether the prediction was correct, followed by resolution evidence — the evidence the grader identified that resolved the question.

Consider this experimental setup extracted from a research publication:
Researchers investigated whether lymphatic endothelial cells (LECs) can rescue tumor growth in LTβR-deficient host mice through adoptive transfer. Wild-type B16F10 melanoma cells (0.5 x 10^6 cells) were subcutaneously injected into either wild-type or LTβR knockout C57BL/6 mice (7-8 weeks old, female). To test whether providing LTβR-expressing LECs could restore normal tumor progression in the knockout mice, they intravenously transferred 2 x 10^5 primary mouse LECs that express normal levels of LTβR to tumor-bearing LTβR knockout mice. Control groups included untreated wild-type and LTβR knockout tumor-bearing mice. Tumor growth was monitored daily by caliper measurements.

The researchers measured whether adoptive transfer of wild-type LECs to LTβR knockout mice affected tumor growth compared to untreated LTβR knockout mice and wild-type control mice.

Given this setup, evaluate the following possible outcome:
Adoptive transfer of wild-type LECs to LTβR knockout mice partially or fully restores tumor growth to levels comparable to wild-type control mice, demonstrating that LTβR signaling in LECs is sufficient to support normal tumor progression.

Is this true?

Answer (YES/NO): NO